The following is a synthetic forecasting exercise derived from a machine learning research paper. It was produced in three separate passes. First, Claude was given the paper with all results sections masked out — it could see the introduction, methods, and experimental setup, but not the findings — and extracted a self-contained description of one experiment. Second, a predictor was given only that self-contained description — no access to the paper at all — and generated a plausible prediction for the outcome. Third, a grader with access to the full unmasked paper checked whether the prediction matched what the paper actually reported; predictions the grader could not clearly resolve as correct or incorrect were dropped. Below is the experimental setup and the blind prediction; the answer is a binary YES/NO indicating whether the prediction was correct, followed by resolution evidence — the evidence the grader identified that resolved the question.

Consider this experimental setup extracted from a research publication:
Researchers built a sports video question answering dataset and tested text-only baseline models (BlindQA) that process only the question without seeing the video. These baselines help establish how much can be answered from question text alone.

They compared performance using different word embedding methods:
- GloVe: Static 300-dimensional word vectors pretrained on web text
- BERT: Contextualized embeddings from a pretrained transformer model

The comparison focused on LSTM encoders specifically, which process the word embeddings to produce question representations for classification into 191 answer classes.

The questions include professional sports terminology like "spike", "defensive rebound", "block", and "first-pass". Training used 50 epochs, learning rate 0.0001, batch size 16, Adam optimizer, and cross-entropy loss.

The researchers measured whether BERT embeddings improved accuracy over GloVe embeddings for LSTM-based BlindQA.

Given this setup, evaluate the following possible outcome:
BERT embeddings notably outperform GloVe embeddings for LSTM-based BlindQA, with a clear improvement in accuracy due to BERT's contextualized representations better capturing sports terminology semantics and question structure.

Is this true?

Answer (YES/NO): NO